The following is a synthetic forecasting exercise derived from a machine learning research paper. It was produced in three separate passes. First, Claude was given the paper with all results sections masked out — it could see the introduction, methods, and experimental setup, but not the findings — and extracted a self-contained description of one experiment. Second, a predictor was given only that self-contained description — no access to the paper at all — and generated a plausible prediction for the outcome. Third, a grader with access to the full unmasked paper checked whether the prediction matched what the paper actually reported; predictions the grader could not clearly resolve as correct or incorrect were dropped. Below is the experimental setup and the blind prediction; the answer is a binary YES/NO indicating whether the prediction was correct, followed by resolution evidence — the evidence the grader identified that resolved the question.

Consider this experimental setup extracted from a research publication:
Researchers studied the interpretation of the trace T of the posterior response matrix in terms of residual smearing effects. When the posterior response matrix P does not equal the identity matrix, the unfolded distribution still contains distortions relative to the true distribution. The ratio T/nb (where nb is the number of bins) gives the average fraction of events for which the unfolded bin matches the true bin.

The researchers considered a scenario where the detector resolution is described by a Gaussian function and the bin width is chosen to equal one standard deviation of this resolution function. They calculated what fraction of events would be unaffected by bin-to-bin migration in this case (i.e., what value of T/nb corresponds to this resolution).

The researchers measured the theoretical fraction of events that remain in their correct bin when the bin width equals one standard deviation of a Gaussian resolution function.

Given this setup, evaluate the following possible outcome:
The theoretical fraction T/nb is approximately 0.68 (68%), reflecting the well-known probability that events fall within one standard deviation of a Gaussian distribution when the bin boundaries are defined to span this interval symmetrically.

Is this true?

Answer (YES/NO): NO